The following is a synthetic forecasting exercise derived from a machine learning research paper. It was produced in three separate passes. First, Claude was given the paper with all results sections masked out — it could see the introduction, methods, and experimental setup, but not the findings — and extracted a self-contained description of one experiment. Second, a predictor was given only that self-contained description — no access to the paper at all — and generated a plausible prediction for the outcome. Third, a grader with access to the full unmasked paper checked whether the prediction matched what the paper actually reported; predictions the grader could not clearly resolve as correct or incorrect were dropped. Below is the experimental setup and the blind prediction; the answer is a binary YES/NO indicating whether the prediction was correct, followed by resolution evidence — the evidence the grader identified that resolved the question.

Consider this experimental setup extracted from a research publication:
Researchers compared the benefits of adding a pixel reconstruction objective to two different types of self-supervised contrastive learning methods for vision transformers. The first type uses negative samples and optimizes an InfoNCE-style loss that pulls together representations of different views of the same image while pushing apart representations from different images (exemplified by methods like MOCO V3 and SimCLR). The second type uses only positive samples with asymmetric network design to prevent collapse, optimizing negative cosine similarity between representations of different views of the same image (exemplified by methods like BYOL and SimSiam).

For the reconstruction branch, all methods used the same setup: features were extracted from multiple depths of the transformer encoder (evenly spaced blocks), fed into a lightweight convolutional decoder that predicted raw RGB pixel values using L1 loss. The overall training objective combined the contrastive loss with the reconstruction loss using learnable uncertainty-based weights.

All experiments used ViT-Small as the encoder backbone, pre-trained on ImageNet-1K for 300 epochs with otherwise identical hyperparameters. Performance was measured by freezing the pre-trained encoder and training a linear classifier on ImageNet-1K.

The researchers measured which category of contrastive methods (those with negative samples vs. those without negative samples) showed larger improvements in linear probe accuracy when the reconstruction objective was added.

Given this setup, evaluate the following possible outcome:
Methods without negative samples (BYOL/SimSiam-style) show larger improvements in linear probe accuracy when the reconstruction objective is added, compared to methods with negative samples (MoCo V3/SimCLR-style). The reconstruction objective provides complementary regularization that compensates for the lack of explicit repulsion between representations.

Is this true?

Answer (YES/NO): YES